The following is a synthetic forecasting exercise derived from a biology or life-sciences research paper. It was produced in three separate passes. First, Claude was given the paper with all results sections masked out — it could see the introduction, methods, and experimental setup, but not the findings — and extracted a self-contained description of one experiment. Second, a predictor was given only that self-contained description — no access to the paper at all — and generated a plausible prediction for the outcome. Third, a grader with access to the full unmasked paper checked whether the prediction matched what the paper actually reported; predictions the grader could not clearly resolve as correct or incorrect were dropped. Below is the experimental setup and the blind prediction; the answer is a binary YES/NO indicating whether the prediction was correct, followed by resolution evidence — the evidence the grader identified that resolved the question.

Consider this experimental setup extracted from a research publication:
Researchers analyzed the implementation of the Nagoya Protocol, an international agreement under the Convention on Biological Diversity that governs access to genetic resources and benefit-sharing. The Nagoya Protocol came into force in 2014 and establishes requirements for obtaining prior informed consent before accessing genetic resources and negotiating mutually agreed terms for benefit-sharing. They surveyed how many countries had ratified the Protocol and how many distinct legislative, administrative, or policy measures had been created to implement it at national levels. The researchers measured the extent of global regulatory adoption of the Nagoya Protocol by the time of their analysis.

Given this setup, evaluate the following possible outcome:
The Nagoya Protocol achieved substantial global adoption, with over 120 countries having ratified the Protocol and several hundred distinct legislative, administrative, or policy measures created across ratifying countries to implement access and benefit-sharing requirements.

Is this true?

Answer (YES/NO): YES